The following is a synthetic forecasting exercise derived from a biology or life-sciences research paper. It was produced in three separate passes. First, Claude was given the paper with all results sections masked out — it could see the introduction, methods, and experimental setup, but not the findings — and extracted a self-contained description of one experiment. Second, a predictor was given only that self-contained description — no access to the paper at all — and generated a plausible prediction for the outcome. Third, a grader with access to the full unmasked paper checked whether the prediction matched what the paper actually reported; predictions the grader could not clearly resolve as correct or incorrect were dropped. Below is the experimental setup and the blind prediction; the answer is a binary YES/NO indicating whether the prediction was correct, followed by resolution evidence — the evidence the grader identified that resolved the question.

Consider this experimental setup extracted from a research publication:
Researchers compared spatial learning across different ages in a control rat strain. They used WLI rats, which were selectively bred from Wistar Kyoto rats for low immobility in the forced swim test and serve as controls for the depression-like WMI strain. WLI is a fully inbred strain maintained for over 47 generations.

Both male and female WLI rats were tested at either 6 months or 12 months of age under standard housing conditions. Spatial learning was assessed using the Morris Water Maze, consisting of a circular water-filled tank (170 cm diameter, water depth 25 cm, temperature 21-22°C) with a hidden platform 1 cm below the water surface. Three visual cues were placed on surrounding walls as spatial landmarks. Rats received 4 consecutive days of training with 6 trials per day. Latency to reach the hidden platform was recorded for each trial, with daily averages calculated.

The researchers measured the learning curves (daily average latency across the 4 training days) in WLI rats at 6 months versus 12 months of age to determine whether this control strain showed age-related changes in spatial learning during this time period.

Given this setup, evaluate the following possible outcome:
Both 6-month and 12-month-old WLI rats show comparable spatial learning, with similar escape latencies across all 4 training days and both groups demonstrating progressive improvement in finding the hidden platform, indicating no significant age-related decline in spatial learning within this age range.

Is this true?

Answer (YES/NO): NO